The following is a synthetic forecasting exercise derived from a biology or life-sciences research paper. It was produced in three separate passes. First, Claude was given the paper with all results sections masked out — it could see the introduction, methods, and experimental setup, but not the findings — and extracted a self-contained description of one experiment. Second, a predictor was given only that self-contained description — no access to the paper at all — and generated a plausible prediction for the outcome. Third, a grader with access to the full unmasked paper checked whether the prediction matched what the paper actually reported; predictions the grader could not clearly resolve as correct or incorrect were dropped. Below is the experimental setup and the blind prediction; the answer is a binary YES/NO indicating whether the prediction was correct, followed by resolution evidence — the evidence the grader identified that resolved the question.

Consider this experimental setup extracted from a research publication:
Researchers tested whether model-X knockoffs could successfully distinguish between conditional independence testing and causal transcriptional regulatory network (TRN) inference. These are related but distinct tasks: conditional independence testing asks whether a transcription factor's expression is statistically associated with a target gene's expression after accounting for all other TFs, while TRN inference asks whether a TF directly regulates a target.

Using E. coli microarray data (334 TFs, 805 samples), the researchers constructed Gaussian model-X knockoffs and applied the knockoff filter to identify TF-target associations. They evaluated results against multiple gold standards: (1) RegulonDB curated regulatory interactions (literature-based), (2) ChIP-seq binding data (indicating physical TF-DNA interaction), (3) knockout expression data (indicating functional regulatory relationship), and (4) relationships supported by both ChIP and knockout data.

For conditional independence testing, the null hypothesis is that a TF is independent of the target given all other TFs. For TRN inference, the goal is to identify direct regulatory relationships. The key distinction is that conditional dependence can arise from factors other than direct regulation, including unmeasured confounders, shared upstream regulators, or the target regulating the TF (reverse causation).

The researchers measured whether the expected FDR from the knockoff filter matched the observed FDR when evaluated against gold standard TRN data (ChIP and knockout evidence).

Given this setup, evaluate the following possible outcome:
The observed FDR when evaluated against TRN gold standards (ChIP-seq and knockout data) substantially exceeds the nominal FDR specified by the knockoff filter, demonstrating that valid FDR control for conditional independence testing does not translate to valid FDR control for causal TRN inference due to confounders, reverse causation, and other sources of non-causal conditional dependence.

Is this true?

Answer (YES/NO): YES